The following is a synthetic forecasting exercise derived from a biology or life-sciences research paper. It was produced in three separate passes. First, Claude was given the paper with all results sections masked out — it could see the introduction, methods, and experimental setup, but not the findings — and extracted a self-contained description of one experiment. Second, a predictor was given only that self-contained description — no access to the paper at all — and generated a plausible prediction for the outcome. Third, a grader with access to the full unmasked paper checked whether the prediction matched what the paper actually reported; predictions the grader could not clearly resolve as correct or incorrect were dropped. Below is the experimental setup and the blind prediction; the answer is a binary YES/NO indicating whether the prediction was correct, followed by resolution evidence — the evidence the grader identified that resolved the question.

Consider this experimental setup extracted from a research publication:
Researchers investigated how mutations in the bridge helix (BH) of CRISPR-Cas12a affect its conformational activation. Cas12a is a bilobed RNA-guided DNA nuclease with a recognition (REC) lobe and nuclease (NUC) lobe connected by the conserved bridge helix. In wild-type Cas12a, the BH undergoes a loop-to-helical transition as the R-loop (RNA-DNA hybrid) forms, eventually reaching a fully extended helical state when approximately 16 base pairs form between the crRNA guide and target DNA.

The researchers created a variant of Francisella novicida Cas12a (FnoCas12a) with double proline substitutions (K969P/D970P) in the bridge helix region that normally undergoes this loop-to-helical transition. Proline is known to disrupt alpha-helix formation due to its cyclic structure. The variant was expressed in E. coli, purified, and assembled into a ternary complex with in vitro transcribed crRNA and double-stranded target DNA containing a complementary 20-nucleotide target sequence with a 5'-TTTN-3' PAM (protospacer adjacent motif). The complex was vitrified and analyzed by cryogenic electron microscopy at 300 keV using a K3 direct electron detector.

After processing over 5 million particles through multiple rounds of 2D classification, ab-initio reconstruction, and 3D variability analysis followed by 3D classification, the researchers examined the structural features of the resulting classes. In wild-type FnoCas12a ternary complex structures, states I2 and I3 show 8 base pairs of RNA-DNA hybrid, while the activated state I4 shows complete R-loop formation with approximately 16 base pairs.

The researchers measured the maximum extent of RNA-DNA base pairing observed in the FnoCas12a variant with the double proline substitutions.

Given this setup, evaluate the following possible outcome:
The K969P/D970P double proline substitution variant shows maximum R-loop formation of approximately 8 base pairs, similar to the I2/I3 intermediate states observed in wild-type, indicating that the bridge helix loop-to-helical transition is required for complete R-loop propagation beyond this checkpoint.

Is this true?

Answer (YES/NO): NO